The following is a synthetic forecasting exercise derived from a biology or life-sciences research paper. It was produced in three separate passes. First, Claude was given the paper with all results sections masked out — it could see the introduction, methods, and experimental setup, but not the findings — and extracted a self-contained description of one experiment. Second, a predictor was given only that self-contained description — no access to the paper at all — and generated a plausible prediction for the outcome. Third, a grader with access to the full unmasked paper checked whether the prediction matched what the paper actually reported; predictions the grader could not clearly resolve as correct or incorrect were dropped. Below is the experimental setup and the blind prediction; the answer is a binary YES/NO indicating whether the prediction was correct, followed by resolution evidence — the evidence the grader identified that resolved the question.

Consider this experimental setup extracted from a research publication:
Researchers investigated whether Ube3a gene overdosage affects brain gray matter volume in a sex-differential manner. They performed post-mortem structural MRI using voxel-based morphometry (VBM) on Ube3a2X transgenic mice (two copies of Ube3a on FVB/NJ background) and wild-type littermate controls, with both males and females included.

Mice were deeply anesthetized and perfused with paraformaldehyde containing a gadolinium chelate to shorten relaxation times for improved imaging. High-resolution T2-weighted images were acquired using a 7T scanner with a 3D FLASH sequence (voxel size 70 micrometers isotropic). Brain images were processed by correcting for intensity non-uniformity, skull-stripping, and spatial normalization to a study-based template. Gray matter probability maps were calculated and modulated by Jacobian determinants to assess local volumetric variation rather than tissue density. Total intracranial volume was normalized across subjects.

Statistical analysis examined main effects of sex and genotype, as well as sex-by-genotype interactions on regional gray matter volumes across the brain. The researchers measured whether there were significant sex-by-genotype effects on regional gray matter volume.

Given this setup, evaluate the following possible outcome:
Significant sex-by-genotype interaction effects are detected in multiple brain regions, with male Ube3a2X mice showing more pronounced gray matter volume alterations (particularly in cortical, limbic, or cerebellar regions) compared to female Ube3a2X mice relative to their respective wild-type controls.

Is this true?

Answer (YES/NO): NO